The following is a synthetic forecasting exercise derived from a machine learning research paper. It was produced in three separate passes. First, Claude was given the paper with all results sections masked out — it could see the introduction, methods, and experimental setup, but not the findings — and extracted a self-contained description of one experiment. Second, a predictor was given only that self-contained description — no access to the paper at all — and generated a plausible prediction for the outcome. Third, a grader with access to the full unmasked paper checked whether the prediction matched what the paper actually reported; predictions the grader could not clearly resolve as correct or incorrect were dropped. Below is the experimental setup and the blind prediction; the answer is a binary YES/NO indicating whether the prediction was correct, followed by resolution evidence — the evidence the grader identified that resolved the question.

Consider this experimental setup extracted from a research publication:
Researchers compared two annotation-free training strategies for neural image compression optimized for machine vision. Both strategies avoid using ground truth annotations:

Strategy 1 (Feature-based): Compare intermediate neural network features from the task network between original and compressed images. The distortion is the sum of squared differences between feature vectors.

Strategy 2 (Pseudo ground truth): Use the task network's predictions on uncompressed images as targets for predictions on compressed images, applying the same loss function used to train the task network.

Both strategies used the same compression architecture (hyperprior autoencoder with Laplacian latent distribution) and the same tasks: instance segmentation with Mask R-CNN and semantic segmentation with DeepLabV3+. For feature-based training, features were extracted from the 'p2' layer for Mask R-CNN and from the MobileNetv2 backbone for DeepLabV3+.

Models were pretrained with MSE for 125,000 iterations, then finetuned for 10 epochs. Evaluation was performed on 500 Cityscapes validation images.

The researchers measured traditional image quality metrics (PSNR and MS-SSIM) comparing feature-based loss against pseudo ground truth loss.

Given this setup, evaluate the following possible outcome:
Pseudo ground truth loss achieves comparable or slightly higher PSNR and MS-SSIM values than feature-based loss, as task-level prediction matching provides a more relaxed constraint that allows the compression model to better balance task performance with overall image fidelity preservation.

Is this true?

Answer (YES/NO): NO